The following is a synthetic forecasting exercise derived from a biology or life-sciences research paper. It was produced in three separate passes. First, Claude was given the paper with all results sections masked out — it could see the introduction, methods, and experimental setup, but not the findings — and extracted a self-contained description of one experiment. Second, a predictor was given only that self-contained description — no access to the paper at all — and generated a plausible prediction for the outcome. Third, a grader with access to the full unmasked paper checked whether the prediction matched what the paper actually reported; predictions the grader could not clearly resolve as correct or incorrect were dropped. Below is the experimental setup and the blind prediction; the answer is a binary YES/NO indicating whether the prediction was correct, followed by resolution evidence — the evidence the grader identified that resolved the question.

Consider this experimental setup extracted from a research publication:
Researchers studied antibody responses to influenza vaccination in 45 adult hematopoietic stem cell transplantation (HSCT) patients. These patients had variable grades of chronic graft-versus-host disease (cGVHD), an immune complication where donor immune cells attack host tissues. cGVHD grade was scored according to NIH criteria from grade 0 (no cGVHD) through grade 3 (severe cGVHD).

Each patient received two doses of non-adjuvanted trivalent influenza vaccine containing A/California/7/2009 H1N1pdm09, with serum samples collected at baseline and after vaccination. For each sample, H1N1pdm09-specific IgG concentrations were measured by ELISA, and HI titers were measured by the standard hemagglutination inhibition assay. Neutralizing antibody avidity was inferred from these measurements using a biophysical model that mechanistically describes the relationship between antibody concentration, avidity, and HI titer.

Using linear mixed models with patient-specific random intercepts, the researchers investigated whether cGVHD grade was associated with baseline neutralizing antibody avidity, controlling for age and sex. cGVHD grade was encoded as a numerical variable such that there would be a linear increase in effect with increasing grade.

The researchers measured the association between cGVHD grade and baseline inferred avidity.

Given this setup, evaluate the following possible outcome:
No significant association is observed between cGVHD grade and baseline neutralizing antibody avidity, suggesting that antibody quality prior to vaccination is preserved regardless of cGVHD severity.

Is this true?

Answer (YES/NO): YES